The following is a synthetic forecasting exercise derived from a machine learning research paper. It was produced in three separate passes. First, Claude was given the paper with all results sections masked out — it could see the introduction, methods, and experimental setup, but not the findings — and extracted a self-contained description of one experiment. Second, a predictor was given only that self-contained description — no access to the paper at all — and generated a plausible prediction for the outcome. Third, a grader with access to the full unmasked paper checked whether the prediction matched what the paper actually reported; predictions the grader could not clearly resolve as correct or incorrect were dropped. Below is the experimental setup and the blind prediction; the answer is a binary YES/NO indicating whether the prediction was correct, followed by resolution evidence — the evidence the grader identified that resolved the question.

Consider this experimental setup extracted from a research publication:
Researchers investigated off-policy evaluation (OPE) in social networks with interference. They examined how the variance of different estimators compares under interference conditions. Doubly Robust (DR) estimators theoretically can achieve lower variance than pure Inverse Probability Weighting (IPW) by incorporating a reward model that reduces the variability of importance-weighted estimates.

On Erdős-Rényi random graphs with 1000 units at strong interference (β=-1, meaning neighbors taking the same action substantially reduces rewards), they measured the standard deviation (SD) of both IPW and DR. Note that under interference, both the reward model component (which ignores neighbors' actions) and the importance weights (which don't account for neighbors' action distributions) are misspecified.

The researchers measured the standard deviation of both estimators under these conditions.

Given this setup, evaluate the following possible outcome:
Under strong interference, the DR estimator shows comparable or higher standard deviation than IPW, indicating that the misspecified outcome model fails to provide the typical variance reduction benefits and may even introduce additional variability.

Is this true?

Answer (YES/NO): YES